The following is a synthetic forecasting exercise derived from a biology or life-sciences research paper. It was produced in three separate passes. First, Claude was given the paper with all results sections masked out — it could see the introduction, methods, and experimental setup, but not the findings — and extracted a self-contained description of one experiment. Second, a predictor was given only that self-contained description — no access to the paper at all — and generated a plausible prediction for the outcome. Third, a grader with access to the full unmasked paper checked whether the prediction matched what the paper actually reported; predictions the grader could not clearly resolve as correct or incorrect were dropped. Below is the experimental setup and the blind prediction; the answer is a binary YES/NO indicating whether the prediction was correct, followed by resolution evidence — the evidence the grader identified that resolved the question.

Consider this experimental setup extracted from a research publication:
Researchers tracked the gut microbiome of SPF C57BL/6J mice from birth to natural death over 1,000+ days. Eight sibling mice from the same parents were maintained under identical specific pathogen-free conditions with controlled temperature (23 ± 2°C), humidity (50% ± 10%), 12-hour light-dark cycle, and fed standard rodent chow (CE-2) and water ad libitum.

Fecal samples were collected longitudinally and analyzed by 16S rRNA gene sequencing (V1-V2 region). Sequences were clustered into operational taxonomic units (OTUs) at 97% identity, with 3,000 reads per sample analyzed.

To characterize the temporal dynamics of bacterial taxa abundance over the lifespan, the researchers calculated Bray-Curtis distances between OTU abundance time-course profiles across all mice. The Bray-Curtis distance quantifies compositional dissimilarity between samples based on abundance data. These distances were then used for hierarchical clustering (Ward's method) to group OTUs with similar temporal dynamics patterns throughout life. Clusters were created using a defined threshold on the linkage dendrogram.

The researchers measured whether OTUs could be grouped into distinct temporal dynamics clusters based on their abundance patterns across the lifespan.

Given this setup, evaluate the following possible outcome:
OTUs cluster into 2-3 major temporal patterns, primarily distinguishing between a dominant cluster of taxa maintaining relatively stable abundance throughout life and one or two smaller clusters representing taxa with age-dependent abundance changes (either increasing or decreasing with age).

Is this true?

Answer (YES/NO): NO